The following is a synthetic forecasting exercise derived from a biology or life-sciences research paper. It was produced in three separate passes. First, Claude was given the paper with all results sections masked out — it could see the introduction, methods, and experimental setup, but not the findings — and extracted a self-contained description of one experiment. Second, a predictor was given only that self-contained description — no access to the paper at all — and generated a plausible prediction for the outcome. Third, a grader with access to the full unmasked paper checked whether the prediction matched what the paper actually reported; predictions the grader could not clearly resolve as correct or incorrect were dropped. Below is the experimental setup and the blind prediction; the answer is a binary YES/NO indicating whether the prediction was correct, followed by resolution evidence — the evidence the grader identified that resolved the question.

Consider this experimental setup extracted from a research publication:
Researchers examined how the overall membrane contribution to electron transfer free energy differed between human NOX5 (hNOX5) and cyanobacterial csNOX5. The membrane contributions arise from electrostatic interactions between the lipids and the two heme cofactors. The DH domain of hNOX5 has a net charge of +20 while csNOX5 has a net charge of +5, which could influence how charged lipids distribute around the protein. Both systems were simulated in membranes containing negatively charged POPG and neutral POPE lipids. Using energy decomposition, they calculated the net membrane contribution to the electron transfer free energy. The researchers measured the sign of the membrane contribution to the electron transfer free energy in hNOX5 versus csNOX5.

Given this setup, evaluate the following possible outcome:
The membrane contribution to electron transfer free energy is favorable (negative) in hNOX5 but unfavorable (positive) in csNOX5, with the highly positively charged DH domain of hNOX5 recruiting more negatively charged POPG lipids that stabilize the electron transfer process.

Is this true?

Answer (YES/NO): YES